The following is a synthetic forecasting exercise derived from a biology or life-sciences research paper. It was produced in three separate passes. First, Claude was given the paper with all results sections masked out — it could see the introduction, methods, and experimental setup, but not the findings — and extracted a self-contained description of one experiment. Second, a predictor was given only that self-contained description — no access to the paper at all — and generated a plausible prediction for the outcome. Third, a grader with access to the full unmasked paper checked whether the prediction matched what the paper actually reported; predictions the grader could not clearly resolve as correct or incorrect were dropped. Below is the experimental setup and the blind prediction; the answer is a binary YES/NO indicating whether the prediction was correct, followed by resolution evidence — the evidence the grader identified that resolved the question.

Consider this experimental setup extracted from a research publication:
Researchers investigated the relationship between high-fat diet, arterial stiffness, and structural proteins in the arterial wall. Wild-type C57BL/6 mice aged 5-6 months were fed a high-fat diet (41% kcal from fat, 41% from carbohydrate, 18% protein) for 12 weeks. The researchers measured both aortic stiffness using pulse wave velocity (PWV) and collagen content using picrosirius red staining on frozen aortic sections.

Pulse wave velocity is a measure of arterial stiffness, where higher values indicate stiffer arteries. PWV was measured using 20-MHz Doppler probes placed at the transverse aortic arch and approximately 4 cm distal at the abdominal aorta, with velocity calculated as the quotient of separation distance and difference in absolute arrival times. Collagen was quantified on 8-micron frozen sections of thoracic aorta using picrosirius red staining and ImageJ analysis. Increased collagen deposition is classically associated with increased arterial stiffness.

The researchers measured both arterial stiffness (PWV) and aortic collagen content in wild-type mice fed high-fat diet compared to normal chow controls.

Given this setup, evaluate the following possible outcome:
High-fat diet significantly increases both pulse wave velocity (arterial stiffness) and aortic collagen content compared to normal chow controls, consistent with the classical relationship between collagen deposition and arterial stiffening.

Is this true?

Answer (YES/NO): NO